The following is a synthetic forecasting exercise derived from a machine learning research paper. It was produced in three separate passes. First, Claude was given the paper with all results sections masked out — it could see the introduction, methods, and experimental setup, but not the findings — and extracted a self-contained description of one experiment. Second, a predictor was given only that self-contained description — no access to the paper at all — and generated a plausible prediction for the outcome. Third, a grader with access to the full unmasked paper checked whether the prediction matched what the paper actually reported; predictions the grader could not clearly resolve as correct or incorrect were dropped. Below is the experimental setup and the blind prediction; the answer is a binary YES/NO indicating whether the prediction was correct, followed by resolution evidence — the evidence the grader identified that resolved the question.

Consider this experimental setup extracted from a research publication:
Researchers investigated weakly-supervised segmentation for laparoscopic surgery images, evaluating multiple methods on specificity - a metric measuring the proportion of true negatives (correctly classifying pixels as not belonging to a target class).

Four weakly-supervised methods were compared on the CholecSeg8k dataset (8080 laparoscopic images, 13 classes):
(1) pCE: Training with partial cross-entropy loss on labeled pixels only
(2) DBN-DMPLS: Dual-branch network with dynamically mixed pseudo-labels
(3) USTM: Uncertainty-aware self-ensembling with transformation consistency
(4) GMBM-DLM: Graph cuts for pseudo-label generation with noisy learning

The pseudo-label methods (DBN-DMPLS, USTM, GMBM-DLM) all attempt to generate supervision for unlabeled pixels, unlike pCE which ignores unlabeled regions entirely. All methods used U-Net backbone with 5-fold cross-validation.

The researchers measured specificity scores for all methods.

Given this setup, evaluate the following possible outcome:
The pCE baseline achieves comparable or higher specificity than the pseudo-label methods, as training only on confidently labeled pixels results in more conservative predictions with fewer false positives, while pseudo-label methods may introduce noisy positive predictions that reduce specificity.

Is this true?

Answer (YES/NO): NO